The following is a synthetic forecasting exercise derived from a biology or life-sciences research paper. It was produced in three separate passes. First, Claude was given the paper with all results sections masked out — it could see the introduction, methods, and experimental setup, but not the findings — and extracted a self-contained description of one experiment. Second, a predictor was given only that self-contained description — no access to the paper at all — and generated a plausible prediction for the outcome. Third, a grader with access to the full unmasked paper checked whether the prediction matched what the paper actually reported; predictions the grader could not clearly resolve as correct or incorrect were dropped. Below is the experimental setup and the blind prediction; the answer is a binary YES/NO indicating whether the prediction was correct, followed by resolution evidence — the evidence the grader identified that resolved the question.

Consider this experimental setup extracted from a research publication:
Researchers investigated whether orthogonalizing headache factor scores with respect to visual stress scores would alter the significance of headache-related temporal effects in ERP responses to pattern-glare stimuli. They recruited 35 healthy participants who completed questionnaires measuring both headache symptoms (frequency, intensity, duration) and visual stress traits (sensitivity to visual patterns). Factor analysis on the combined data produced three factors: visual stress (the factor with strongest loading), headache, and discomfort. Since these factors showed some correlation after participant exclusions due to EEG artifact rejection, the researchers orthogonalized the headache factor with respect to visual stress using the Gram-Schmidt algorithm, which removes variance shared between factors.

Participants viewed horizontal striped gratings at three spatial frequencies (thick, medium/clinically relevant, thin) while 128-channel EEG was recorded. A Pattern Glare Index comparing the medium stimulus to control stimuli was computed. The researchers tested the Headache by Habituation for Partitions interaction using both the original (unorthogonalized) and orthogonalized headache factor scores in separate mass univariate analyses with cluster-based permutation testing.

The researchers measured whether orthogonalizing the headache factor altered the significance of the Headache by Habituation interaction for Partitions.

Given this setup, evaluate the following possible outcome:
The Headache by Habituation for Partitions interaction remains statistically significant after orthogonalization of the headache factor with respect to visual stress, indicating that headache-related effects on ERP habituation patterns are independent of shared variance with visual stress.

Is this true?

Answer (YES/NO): NO